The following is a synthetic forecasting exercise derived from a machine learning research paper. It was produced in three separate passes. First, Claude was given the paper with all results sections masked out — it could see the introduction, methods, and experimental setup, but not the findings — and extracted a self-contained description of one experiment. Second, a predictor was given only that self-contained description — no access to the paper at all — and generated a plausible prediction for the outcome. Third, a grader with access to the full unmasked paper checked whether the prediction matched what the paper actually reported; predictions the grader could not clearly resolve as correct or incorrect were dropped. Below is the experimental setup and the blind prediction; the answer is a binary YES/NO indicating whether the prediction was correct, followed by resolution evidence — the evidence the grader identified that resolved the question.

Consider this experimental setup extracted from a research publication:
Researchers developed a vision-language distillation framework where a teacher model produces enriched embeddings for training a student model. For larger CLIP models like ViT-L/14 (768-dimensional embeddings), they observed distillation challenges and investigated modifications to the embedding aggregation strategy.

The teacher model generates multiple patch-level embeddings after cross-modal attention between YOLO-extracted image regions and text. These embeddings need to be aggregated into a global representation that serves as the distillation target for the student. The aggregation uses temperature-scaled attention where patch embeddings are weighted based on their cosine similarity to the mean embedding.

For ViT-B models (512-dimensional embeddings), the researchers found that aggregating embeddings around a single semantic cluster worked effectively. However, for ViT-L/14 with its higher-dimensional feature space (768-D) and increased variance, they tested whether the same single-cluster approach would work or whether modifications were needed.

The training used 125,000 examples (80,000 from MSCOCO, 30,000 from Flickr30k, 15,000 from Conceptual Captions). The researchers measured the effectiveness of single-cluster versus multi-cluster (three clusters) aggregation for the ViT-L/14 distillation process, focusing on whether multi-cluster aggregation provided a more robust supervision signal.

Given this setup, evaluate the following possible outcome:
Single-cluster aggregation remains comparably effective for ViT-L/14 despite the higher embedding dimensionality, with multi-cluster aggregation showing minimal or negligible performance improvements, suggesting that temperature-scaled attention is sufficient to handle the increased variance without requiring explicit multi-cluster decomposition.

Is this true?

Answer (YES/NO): NO